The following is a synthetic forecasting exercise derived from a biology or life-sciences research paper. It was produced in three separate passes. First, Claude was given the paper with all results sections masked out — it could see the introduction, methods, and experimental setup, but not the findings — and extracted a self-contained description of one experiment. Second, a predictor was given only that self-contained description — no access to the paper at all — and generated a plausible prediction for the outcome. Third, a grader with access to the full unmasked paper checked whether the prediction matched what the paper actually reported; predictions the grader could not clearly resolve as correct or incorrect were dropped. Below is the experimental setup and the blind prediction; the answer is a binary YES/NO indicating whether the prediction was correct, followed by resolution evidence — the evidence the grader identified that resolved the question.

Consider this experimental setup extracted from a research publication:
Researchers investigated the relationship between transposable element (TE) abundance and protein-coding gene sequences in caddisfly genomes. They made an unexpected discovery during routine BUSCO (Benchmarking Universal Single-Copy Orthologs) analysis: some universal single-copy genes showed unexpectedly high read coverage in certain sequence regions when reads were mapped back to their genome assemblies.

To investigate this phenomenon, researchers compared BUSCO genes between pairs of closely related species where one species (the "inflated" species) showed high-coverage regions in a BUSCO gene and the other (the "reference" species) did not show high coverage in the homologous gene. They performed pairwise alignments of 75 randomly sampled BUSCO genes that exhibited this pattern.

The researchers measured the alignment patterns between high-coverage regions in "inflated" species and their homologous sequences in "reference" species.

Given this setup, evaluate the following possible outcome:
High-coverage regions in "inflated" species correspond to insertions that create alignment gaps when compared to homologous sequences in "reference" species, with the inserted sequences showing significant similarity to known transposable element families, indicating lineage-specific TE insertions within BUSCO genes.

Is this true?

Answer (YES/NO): YES